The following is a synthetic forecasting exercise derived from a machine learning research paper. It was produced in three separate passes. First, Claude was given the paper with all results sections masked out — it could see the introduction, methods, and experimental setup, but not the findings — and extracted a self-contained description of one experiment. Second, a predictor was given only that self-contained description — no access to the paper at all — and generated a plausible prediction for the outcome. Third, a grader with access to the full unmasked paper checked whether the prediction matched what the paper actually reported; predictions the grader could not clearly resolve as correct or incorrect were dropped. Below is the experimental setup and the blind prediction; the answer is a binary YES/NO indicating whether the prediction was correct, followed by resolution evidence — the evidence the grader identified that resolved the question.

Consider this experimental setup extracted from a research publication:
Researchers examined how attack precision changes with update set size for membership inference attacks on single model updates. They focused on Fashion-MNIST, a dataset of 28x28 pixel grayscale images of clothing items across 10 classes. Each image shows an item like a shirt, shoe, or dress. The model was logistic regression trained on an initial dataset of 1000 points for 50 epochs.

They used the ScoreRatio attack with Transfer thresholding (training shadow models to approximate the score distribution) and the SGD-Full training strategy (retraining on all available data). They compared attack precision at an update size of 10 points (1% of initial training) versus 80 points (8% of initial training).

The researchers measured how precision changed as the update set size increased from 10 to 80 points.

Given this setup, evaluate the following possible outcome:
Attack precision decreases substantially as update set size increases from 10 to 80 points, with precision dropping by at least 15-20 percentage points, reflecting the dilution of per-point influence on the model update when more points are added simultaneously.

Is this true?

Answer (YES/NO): NO